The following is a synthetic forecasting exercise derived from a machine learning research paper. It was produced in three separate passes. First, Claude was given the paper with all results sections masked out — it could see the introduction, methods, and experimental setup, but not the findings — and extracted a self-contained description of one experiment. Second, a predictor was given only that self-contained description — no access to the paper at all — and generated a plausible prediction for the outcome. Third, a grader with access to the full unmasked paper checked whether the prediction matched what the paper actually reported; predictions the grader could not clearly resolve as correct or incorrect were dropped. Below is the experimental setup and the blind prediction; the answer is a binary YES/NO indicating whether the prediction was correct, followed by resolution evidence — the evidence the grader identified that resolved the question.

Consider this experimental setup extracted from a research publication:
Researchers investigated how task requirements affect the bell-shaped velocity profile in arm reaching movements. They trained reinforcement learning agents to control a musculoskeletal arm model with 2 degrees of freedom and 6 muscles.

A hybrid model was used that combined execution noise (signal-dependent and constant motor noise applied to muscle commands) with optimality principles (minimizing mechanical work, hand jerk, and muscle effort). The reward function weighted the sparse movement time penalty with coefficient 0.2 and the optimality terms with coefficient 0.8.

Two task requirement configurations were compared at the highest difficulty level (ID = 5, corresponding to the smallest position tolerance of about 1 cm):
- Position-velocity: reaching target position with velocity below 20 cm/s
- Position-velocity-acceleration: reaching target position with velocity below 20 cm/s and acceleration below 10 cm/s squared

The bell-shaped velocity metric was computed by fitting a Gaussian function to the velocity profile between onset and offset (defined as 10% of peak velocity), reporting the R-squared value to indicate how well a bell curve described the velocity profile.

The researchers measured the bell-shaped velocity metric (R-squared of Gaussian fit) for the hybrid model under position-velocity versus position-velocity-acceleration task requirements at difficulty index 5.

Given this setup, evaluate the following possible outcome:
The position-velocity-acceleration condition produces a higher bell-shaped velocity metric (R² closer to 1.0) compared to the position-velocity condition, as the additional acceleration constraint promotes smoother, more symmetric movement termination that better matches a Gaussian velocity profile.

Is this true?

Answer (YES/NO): YES